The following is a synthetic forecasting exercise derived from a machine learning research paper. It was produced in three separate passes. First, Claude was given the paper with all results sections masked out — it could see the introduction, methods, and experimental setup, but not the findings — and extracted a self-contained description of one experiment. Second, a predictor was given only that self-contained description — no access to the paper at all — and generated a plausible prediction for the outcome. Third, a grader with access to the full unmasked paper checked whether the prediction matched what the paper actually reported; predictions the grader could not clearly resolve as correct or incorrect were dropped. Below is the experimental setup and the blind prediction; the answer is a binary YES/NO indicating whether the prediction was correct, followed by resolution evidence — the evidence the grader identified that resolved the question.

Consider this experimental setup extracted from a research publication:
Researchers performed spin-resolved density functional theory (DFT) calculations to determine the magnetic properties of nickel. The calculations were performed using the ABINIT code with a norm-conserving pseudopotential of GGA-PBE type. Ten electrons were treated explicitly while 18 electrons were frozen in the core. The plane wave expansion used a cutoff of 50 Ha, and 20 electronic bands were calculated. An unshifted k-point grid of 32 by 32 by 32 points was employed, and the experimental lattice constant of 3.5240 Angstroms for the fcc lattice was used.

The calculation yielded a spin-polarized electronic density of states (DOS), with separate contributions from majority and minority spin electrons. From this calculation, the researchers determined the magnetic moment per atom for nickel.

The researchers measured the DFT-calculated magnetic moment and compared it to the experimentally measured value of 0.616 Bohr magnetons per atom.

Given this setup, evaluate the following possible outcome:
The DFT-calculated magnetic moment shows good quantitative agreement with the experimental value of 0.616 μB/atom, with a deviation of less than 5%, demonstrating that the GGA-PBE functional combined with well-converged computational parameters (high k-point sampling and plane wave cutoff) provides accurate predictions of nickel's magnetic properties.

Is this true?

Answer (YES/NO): NO